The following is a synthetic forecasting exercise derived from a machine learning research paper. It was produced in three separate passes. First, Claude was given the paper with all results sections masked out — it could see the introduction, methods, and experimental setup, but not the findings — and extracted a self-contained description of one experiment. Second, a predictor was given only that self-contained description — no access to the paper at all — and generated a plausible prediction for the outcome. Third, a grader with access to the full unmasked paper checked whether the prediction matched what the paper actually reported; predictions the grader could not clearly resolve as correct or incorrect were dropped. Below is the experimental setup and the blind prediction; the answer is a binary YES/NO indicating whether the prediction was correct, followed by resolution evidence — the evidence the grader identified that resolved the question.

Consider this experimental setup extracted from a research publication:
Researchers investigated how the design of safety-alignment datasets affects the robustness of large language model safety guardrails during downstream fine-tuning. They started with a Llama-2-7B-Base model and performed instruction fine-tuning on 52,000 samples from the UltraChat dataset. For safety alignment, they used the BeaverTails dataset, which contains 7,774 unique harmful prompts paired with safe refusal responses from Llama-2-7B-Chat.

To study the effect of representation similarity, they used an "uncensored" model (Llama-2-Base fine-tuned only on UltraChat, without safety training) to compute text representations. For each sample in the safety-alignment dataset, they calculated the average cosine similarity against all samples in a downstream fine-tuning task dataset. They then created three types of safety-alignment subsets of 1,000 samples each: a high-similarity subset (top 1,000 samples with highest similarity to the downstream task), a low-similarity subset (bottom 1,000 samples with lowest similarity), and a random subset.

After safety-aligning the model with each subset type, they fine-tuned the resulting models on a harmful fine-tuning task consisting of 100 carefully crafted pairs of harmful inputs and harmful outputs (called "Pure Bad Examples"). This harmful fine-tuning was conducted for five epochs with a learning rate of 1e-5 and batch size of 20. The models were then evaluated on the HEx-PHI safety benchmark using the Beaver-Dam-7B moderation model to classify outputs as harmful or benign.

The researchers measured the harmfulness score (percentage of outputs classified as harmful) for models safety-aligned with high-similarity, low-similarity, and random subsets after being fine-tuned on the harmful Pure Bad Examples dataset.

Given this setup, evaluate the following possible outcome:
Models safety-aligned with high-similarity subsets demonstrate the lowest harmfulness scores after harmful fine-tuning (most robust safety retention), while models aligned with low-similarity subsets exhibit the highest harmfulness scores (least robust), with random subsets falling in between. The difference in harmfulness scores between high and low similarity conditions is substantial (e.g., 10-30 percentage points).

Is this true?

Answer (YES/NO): NO